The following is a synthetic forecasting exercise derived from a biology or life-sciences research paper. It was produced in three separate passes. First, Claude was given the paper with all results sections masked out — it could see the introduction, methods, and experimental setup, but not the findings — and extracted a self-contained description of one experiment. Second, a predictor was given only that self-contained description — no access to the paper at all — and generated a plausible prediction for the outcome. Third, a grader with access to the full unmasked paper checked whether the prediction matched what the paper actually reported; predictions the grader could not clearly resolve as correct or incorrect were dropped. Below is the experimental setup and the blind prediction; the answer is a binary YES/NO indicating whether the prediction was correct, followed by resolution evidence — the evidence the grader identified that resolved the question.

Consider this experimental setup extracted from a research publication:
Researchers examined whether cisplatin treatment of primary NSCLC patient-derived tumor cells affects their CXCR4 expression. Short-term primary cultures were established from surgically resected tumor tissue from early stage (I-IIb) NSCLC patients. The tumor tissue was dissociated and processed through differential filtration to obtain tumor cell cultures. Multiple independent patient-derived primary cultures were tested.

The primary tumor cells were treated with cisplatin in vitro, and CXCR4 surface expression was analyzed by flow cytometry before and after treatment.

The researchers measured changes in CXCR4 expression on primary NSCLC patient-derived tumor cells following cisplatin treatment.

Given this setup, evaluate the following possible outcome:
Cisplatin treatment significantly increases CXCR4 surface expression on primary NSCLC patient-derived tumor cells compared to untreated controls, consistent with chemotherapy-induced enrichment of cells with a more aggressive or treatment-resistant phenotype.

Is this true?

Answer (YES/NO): YES